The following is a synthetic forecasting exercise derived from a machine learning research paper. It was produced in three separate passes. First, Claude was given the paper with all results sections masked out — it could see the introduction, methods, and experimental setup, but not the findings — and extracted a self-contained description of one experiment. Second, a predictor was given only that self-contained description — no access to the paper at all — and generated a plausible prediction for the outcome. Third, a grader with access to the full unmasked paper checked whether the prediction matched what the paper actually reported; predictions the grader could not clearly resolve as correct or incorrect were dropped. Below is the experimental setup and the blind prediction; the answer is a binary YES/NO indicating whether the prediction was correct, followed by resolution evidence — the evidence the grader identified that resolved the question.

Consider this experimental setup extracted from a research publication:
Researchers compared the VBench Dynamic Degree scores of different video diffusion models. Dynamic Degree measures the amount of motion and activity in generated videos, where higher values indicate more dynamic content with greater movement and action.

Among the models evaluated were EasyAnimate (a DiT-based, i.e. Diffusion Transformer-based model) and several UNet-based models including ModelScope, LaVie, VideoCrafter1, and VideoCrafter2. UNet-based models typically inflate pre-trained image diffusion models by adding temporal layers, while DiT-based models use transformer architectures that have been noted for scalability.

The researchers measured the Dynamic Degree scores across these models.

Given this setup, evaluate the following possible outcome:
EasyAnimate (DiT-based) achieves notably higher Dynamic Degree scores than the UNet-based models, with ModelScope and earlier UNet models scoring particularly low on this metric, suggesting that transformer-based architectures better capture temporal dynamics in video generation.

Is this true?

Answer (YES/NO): NO